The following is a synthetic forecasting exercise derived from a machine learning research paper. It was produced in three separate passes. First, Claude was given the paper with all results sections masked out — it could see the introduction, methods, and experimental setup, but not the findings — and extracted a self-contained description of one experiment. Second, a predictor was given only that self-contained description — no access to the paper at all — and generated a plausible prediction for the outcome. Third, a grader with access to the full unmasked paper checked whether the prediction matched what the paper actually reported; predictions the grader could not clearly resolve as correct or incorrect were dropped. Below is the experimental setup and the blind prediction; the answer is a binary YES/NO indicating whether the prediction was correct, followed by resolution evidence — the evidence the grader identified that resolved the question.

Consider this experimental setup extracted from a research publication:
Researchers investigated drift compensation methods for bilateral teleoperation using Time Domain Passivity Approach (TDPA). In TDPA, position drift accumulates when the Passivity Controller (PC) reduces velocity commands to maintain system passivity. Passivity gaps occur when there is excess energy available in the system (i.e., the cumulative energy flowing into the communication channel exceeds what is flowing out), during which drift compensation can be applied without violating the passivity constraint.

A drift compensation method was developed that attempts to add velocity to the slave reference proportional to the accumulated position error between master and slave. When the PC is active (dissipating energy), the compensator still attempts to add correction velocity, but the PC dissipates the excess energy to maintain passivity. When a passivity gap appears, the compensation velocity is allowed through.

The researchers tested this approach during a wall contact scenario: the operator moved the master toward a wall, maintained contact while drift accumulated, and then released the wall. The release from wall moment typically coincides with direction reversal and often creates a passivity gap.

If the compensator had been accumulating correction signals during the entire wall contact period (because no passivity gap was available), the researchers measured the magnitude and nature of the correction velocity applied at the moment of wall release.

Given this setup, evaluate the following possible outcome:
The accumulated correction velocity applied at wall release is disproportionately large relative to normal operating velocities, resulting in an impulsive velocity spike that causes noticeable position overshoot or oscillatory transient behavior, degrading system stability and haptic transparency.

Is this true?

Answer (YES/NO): YES